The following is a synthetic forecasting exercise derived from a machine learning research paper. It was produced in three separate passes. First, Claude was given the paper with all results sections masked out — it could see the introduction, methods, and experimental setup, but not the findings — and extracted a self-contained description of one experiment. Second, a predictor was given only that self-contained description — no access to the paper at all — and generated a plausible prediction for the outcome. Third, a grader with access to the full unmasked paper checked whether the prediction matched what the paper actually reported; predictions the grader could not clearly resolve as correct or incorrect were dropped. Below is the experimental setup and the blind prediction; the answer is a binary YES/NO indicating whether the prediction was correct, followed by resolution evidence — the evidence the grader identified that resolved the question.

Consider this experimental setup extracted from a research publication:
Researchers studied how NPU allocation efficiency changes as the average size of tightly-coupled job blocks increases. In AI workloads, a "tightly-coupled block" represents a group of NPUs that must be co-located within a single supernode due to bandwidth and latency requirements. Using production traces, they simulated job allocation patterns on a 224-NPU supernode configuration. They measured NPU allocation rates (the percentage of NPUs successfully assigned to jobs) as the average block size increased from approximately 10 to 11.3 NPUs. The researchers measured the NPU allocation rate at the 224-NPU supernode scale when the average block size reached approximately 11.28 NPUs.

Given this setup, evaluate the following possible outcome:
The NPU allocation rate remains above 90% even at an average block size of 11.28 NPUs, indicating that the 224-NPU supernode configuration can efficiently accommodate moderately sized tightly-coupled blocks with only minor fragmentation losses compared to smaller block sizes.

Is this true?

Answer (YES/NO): NO